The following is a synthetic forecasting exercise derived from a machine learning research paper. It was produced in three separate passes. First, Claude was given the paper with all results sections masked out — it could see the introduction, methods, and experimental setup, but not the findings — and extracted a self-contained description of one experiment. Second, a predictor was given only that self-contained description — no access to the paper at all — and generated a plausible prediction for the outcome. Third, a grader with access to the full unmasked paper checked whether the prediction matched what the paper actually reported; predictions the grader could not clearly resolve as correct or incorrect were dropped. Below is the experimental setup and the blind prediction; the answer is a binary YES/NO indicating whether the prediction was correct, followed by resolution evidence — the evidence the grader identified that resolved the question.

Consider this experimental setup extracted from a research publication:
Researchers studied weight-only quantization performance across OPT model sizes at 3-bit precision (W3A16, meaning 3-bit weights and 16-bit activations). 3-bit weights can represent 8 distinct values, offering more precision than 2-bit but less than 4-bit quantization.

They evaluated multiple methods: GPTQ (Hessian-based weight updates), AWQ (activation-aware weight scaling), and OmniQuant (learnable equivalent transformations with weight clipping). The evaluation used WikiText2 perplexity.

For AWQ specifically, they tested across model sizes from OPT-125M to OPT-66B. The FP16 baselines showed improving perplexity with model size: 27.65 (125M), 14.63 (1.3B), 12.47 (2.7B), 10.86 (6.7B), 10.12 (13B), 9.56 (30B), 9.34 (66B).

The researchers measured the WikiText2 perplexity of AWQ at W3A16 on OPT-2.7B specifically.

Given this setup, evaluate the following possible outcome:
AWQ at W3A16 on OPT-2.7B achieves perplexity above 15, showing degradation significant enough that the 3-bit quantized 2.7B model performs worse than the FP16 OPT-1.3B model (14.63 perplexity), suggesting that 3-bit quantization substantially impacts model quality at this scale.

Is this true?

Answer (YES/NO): YES